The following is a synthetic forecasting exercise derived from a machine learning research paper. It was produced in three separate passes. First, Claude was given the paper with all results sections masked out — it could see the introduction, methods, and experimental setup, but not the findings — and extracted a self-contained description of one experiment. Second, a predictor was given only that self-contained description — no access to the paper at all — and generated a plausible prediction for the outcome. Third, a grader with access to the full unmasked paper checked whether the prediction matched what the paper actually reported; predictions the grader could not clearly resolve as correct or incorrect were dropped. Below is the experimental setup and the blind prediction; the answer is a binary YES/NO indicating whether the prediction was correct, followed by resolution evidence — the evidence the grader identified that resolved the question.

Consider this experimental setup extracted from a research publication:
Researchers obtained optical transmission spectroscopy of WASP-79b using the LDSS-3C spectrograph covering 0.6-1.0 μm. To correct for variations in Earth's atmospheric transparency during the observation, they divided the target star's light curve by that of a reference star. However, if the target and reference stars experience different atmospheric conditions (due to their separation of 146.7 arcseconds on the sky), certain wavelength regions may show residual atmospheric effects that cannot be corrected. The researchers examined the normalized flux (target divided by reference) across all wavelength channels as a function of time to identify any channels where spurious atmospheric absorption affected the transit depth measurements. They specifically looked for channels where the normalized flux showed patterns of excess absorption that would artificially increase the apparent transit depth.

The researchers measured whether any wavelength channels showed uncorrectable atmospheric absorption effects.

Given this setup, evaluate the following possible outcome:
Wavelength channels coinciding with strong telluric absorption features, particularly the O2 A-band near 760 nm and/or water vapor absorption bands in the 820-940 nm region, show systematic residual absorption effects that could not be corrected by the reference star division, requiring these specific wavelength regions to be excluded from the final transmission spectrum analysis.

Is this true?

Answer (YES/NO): NO